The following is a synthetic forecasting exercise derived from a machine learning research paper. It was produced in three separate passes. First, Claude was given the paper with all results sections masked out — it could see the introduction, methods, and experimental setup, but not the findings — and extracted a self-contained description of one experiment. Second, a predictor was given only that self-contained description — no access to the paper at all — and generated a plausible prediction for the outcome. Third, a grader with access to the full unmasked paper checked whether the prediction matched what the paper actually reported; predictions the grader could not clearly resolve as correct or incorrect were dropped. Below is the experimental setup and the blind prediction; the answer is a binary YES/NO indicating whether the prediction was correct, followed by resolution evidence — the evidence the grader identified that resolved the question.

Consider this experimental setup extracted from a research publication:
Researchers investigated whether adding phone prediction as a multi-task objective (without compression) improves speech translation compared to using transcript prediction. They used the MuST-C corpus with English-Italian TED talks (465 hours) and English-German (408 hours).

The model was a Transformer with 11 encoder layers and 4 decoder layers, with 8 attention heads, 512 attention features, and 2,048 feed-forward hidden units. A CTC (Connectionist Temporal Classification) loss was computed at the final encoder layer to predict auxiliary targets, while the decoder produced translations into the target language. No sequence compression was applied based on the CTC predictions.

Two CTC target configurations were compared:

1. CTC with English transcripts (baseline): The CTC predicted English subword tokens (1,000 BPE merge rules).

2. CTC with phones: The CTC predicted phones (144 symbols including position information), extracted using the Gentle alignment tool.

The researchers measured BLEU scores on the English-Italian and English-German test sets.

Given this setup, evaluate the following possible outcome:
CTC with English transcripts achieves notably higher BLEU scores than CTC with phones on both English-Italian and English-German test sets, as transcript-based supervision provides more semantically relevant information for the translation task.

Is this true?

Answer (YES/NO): NO